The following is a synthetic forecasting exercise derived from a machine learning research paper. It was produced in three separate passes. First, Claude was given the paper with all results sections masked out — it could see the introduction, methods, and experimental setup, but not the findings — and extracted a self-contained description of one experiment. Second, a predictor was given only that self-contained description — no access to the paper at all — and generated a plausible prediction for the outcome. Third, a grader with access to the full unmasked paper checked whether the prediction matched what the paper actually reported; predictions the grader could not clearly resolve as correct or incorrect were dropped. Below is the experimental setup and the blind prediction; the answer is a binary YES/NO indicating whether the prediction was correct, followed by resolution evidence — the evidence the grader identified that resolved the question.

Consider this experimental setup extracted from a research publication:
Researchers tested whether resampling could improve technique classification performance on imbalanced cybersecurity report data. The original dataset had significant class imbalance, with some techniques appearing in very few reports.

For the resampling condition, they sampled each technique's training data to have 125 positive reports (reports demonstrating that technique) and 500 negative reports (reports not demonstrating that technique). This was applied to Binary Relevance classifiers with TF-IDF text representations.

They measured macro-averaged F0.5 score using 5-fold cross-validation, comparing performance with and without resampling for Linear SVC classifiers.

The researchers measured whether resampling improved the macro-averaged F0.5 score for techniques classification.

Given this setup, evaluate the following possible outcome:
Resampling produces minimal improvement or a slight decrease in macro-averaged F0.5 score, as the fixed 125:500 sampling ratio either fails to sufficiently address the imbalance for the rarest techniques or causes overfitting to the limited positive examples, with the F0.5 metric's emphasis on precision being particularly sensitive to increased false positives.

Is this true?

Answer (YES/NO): YES